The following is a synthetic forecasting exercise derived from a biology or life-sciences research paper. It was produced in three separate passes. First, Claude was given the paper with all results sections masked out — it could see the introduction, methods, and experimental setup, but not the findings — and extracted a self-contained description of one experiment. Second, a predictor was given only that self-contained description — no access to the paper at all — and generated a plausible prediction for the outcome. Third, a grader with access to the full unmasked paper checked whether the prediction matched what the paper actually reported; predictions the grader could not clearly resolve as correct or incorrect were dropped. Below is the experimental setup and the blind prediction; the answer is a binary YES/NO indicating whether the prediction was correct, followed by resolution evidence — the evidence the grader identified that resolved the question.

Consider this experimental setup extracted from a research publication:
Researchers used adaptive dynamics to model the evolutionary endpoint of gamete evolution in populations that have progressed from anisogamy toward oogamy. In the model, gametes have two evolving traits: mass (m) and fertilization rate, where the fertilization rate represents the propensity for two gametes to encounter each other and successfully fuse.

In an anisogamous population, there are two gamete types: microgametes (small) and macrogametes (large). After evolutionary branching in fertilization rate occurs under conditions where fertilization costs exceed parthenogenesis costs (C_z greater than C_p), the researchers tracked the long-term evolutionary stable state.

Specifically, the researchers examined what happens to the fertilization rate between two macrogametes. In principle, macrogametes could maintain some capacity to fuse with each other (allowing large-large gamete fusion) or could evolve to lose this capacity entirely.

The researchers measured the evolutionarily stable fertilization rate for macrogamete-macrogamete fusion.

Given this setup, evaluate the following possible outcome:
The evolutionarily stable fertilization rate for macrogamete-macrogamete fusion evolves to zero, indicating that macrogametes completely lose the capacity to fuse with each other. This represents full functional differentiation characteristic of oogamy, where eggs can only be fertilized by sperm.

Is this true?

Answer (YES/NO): YES